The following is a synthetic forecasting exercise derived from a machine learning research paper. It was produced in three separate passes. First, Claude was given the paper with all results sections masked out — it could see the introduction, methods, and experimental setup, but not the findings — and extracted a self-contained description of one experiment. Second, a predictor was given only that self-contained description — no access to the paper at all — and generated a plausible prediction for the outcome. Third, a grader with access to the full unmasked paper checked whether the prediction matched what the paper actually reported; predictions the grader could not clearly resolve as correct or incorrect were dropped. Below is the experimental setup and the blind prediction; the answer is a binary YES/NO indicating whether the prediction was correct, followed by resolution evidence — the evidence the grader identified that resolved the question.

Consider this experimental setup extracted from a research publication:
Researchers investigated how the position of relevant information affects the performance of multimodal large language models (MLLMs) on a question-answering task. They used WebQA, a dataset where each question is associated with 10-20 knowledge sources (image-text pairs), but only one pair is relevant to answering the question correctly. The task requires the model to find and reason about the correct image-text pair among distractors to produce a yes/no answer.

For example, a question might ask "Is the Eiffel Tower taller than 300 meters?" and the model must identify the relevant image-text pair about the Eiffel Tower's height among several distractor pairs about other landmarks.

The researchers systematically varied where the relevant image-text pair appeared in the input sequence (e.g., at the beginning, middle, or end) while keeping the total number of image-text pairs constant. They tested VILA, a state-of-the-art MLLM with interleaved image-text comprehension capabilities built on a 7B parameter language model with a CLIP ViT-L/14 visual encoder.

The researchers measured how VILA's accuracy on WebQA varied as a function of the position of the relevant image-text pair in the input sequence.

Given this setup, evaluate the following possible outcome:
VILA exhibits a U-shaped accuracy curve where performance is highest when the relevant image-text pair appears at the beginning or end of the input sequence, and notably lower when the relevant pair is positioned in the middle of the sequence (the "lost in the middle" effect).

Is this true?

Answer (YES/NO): YES